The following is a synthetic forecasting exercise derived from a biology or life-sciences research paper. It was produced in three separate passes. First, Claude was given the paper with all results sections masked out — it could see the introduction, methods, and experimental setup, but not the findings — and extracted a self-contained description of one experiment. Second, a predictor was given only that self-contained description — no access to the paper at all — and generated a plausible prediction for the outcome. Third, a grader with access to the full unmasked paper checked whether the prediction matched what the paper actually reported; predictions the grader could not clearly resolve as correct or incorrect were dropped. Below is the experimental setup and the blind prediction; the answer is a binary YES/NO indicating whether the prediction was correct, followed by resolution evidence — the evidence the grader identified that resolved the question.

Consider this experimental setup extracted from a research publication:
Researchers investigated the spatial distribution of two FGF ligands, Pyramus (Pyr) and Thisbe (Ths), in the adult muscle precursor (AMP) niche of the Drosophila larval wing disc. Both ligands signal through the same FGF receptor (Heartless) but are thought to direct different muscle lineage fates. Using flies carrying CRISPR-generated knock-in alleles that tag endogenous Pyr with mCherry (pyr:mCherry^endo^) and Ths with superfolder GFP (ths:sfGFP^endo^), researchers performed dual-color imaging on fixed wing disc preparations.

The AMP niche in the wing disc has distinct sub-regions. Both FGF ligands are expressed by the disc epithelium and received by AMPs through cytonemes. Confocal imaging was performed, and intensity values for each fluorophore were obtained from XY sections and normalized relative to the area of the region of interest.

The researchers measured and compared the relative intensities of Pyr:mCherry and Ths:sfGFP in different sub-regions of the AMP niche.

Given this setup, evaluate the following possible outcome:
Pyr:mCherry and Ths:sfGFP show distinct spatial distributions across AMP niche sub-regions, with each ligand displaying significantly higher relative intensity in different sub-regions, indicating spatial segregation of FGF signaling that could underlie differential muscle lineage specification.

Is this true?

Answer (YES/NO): YES